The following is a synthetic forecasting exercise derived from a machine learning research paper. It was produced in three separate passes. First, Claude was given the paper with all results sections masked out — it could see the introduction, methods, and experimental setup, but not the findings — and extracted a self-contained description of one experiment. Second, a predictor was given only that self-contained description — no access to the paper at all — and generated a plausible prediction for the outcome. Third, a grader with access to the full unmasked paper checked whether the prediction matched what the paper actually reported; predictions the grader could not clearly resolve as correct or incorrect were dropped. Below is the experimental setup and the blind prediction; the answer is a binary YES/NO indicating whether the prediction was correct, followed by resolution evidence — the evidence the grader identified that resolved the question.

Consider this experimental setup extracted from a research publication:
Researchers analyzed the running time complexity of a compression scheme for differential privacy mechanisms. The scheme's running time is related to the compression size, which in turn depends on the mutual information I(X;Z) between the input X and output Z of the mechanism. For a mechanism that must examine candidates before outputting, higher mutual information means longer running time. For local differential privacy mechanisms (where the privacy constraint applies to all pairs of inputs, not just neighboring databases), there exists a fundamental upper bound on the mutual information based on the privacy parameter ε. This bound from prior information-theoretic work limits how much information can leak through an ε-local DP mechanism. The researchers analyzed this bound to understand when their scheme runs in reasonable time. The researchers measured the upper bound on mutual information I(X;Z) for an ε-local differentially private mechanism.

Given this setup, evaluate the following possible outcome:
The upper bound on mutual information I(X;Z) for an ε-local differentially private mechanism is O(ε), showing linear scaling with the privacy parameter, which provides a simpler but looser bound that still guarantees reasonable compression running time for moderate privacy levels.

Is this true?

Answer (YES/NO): NO